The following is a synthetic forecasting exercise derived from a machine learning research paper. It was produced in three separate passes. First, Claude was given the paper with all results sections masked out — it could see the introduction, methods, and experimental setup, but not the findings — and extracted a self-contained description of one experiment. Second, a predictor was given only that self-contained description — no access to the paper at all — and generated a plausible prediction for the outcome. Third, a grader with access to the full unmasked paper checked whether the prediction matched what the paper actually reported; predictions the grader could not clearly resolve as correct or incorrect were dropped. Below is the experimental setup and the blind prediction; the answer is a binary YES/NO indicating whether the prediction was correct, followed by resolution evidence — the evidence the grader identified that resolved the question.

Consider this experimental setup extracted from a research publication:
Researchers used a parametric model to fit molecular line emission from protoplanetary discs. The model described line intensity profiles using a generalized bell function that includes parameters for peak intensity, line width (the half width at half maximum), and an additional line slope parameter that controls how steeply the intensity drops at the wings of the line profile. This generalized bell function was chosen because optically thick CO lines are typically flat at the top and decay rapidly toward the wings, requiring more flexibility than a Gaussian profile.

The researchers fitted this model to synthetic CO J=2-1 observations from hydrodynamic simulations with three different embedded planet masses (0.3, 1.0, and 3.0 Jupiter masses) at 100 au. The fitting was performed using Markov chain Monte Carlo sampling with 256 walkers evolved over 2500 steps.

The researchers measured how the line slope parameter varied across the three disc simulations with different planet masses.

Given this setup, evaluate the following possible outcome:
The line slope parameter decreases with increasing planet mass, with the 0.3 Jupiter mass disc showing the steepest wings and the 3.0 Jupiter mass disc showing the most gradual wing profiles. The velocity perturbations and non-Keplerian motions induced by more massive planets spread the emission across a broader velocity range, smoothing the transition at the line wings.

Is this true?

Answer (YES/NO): NO